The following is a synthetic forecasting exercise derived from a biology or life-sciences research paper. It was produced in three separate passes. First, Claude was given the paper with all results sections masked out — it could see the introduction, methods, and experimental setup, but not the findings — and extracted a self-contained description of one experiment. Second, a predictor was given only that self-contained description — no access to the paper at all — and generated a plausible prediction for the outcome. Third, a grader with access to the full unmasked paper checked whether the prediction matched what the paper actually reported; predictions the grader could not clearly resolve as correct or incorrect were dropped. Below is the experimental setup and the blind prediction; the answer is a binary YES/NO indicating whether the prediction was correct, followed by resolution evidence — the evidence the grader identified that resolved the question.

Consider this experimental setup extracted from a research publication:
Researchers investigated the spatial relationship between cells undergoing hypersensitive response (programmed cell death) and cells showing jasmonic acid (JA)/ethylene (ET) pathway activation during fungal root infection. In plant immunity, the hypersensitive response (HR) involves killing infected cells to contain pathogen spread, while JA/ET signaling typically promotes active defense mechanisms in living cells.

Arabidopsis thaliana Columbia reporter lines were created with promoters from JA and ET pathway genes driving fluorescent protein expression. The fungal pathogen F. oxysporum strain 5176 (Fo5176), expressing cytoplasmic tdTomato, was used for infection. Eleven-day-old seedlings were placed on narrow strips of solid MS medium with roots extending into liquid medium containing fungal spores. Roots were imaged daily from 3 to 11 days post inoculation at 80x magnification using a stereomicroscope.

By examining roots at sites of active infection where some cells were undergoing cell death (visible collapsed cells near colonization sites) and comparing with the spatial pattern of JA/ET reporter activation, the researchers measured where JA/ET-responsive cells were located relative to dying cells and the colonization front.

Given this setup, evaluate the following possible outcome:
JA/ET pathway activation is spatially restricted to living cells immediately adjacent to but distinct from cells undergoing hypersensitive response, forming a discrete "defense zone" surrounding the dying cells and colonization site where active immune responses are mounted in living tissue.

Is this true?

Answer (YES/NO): NO